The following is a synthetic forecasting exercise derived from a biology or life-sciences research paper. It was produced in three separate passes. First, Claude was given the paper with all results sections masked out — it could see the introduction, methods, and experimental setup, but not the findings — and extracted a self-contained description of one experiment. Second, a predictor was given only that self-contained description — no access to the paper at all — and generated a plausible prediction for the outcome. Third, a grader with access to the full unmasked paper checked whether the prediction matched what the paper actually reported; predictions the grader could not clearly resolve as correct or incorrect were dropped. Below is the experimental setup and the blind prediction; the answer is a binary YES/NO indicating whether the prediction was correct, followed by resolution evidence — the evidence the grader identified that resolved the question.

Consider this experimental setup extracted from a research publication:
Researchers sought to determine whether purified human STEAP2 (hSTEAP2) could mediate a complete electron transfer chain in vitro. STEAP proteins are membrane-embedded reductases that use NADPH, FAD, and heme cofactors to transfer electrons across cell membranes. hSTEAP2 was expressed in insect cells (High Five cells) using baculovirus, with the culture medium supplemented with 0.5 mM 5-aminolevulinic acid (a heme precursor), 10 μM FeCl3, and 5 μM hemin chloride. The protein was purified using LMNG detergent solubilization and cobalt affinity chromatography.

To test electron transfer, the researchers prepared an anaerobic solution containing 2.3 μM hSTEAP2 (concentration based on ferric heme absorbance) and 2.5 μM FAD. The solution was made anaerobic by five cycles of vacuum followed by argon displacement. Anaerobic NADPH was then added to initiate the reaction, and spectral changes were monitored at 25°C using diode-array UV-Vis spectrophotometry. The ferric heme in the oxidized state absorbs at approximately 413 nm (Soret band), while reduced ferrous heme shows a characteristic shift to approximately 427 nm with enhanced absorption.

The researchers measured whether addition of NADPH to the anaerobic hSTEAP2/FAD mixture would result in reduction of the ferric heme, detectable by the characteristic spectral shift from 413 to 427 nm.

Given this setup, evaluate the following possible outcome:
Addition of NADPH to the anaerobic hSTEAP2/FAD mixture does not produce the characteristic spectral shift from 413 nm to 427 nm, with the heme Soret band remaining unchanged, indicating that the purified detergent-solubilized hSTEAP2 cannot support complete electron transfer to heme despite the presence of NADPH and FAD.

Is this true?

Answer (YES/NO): NO